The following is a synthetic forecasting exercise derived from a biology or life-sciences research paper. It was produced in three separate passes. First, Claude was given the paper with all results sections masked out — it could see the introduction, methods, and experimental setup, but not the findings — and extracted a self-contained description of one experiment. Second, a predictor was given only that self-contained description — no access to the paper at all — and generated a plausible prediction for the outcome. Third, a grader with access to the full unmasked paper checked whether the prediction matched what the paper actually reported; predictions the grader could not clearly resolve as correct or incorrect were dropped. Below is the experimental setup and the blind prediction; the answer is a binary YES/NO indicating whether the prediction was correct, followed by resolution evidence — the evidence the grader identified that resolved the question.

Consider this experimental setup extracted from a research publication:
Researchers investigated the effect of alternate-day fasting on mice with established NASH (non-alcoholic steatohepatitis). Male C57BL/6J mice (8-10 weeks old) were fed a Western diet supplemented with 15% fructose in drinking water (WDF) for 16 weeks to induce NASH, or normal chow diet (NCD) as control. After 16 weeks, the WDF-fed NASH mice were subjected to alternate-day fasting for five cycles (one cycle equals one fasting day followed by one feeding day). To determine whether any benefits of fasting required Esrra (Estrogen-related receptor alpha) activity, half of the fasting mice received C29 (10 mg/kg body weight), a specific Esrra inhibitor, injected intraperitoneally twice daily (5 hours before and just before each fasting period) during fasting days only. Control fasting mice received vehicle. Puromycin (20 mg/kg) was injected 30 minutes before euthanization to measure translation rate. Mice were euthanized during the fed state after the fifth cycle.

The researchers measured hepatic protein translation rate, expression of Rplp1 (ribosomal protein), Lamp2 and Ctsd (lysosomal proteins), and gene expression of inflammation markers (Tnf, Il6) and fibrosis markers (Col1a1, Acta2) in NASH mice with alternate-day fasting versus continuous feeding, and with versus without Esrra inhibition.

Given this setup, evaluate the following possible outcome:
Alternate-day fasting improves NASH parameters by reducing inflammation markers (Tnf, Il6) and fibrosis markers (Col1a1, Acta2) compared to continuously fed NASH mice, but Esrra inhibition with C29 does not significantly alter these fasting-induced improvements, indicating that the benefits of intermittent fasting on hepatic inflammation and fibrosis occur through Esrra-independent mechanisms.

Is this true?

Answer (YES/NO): NO